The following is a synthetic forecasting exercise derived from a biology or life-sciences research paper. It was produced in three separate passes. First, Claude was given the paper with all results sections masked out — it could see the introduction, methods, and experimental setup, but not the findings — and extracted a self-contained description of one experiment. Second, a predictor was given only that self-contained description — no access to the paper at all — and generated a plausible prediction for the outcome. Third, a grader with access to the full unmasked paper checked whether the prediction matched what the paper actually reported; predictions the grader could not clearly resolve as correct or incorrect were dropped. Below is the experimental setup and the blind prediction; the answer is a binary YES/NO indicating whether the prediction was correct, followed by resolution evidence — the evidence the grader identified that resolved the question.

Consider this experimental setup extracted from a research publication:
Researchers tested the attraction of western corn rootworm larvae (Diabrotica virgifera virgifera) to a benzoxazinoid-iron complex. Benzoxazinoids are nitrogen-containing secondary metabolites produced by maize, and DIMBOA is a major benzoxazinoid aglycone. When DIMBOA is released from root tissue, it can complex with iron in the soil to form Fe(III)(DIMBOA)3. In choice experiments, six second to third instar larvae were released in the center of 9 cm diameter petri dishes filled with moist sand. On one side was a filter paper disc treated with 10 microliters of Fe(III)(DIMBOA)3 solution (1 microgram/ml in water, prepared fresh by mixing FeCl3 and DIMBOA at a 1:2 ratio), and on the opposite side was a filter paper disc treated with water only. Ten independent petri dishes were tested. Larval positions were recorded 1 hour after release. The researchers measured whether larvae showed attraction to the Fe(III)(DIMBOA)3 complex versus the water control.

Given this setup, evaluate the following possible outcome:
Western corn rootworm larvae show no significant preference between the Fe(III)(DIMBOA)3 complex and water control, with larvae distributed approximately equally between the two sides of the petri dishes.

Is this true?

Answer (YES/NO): NO